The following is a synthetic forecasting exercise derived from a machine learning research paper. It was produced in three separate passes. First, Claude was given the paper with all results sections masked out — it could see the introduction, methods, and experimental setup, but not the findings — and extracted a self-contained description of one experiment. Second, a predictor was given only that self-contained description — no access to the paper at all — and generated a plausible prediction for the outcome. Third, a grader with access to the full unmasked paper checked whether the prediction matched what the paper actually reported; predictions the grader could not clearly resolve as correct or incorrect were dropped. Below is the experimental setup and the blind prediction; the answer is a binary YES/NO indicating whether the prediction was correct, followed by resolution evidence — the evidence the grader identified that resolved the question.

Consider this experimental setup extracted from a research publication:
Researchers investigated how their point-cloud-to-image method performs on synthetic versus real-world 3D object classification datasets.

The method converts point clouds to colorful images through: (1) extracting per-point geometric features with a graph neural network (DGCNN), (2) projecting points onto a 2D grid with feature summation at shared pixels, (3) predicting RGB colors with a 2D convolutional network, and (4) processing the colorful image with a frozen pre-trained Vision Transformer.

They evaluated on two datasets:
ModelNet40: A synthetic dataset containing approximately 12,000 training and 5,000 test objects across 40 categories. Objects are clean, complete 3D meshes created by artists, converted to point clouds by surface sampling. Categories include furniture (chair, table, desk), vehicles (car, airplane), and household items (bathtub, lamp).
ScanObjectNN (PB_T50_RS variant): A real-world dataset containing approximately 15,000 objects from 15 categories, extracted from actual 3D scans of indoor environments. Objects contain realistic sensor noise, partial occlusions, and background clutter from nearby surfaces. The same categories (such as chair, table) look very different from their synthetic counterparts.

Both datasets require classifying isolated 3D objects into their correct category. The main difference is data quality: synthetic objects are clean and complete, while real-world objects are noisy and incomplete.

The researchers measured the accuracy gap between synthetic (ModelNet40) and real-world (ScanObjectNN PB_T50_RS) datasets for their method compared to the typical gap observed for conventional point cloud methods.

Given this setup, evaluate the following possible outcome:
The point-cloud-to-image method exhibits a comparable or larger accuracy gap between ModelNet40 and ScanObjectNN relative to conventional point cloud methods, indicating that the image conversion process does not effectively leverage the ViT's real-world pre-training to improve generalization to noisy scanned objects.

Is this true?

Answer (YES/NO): NO